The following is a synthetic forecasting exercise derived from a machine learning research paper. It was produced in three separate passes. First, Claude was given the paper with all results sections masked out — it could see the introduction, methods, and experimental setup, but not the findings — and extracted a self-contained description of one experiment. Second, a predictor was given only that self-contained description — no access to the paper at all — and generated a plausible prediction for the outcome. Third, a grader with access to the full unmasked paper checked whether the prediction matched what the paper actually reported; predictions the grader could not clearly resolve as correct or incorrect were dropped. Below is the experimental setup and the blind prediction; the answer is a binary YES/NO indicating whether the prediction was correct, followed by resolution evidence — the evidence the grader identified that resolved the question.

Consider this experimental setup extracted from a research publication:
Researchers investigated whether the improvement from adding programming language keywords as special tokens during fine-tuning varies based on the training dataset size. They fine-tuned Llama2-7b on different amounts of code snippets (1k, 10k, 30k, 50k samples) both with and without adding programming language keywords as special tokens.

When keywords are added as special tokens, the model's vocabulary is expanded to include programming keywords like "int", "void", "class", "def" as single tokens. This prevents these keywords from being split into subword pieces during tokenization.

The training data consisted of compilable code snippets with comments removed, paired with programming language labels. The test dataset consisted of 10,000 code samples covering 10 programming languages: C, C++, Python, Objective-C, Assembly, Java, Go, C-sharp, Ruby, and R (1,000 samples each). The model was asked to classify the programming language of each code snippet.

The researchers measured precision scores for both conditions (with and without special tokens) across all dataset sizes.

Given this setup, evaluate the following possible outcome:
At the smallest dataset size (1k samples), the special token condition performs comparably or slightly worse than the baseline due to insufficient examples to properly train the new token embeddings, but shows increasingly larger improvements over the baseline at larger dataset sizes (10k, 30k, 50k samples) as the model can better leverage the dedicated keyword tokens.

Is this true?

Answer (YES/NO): NO